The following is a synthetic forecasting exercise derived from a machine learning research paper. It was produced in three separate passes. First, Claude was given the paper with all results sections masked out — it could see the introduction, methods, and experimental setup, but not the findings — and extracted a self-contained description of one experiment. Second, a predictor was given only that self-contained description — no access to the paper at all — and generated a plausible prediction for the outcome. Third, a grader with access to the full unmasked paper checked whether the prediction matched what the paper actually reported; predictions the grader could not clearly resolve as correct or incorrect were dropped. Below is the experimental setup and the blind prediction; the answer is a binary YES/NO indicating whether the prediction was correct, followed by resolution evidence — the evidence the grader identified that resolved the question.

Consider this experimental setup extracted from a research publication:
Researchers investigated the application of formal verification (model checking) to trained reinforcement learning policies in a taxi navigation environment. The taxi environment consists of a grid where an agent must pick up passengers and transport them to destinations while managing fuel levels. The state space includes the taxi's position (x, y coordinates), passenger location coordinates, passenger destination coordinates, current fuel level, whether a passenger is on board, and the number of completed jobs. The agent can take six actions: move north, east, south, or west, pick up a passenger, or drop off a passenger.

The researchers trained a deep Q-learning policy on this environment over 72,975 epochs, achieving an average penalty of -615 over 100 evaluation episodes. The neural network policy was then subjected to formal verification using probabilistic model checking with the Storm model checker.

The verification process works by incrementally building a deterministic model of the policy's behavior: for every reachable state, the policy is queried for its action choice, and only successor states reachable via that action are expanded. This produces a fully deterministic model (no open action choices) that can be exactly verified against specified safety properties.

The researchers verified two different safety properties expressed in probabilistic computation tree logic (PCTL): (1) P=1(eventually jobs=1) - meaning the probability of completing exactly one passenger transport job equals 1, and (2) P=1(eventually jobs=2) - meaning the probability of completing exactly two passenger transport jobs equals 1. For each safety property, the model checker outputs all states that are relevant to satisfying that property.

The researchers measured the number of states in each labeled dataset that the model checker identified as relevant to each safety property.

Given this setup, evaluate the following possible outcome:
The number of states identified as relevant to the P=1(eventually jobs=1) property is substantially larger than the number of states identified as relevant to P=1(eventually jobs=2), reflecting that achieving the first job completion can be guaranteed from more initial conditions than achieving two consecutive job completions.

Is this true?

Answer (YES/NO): NO